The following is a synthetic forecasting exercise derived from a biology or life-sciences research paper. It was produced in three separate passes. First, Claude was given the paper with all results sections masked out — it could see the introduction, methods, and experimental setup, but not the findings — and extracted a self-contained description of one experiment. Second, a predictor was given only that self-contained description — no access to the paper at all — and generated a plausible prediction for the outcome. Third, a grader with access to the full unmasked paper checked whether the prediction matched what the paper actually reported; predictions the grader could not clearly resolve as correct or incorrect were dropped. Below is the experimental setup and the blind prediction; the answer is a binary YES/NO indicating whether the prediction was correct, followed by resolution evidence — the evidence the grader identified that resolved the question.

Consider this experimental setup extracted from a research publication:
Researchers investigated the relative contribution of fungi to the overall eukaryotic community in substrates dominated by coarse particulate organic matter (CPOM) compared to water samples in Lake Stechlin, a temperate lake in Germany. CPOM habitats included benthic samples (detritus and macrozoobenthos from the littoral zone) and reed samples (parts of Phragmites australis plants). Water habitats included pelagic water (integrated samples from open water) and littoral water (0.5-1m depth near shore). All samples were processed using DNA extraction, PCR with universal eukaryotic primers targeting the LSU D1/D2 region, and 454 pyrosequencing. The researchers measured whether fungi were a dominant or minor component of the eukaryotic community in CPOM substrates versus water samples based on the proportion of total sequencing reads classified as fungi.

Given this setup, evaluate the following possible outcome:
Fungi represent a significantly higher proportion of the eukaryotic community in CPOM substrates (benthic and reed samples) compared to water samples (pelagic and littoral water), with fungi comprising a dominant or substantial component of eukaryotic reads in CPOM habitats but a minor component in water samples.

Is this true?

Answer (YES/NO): YES